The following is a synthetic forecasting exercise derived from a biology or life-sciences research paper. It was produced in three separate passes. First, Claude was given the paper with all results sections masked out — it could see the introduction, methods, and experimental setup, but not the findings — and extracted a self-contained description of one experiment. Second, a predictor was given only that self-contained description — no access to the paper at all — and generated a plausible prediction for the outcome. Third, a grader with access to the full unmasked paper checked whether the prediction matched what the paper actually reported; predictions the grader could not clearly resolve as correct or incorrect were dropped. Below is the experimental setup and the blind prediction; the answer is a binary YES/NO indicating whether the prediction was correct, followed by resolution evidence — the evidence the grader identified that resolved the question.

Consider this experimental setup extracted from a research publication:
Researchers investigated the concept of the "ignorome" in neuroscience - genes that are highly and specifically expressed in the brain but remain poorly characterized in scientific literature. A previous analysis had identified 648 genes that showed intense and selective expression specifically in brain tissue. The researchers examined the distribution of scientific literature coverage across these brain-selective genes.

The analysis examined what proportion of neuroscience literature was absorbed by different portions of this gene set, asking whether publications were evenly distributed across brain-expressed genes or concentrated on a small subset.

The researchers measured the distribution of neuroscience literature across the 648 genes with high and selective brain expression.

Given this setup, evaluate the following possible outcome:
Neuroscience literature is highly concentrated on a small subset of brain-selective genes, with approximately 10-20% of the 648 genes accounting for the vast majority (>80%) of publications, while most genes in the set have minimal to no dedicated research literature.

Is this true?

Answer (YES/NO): NO